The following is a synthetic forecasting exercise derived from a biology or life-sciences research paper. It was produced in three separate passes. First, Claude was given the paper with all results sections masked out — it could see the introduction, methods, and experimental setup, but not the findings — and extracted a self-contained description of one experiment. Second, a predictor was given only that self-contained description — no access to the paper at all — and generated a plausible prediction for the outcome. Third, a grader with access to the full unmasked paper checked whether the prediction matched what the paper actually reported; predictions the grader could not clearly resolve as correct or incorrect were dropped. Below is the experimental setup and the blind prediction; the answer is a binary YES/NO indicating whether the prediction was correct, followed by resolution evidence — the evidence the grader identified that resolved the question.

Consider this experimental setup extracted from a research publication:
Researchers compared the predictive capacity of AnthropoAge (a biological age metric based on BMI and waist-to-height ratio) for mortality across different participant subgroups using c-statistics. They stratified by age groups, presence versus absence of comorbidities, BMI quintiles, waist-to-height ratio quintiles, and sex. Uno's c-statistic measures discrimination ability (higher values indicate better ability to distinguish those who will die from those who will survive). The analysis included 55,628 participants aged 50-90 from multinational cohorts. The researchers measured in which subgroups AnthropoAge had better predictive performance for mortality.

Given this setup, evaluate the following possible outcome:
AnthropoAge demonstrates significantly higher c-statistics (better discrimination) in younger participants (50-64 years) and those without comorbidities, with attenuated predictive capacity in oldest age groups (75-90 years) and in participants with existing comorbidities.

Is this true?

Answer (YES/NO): YES